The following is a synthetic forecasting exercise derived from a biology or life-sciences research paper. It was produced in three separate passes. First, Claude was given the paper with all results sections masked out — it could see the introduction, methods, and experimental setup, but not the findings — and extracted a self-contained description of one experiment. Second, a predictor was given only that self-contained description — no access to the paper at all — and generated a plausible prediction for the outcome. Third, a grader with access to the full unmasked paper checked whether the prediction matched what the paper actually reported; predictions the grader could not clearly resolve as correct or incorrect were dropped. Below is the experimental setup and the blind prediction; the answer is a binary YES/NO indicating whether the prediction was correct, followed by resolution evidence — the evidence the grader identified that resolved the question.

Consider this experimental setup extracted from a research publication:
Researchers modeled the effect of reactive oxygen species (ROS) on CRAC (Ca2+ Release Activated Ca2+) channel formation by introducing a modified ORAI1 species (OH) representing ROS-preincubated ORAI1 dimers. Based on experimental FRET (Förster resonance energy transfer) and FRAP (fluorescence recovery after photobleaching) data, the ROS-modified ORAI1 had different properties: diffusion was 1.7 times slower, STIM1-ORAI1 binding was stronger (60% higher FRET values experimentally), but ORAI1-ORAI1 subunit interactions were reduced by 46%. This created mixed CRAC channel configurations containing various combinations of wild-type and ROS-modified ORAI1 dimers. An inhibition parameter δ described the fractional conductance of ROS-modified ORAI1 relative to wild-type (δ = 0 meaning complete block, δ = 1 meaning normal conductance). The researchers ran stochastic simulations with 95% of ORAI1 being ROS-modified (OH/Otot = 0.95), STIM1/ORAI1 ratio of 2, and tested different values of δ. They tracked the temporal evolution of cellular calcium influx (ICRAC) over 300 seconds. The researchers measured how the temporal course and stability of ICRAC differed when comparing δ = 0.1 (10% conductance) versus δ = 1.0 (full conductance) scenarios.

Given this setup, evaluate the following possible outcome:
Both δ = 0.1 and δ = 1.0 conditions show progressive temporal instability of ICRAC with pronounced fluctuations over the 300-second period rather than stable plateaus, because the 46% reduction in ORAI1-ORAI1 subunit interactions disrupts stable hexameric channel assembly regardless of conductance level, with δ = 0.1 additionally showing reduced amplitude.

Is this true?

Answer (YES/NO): NO